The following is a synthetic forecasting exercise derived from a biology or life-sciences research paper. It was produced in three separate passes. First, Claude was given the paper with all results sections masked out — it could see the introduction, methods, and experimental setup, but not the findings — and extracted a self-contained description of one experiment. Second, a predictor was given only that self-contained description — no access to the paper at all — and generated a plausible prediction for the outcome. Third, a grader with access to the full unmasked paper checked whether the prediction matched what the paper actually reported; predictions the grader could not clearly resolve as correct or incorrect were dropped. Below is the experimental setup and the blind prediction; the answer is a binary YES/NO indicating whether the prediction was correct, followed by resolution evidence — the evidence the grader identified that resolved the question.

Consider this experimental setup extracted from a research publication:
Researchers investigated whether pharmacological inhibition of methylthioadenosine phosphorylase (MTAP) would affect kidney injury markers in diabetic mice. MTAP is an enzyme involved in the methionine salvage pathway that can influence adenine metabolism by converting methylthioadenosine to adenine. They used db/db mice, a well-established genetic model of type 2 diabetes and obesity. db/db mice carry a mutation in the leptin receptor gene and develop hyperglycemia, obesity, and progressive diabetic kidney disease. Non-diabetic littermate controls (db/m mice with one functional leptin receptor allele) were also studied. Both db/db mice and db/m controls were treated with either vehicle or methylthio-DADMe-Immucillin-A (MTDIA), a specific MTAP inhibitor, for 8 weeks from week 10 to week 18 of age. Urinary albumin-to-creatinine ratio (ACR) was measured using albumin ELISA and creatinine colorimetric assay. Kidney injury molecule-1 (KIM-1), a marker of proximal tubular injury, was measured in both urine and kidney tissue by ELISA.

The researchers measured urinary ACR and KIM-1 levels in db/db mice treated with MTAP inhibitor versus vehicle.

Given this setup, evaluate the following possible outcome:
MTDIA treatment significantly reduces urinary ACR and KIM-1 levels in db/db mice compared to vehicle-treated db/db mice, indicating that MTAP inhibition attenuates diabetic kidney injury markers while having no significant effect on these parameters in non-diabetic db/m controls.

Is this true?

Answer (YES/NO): NO